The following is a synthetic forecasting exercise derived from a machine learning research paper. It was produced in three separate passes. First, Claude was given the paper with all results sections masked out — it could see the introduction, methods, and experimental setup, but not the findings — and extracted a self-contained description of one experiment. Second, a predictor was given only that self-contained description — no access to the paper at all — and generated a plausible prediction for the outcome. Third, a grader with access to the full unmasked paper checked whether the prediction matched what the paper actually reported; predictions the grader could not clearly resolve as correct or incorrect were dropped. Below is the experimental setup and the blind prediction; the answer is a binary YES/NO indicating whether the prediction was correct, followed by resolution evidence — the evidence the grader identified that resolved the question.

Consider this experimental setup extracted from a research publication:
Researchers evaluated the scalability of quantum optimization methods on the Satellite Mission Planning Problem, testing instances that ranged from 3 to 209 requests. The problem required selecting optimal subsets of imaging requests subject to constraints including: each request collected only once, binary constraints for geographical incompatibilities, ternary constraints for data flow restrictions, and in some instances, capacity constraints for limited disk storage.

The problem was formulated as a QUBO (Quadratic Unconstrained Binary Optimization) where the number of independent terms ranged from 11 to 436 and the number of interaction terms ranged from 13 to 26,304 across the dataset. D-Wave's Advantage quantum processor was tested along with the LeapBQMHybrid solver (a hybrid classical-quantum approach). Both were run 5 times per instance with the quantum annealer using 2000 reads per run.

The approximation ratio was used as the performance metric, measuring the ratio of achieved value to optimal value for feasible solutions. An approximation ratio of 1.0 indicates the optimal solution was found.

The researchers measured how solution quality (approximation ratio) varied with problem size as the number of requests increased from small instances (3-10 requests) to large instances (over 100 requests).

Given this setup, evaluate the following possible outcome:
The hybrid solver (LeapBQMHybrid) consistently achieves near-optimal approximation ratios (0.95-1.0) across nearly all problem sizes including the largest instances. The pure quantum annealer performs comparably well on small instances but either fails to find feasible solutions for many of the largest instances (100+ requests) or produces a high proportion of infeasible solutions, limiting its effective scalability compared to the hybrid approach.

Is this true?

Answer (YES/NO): NO